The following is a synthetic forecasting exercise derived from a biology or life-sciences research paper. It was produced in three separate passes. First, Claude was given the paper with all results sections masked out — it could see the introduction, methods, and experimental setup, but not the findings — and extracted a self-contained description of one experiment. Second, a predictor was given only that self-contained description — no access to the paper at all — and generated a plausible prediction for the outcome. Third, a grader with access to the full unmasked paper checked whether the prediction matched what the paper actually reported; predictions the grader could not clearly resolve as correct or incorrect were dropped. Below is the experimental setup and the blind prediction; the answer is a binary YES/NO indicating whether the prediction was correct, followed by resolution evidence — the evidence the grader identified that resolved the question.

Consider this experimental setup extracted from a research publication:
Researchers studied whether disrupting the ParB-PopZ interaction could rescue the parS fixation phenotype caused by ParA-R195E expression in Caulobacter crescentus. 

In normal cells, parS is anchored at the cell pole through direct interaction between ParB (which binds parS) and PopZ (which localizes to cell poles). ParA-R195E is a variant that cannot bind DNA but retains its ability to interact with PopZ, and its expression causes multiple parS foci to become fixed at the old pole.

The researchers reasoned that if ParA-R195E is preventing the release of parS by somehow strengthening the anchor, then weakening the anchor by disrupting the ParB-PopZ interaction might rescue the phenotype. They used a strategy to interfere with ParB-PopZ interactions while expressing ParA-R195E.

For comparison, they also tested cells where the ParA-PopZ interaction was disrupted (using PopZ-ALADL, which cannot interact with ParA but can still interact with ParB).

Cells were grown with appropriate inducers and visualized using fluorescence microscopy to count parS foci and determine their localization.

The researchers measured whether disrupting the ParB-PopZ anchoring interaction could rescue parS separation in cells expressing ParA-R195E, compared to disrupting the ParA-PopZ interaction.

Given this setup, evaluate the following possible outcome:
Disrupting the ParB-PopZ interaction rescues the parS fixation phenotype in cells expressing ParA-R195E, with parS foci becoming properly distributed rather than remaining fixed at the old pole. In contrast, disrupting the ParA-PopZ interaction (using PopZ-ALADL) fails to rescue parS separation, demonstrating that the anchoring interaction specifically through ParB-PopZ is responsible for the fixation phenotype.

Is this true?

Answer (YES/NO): NO